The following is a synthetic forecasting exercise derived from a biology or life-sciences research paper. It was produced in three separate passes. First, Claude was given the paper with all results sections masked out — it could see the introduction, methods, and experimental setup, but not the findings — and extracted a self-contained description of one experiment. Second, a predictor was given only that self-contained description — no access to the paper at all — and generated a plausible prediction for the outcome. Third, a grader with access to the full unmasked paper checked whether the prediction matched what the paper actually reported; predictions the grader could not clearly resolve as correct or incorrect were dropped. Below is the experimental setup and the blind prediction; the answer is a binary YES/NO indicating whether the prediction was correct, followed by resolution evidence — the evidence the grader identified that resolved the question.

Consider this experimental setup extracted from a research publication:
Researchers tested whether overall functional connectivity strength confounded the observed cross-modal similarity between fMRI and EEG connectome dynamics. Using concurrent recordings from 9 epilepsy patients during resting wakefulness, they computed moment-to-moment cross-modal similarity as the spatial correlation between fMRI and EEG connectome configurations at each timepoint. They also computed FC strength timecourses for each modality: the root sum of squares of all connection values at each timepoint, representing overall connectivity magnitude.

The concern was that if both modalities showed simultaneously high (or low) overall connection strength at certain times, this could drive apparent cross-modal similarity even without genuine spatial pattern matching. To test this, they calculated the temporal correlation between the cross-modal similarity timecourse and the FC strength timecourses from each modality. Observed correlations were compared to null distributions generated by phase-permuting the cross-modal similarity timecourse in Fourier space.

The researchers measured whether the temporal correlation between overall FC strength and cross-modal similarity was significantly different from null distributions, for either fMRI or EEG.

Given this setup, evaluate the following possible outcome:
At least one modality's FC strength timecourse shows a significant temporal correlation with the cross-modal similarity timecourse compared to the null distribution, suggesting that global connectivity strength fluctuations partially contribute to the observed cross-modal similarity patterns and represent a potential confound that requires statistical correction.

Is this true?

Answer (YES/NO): NO